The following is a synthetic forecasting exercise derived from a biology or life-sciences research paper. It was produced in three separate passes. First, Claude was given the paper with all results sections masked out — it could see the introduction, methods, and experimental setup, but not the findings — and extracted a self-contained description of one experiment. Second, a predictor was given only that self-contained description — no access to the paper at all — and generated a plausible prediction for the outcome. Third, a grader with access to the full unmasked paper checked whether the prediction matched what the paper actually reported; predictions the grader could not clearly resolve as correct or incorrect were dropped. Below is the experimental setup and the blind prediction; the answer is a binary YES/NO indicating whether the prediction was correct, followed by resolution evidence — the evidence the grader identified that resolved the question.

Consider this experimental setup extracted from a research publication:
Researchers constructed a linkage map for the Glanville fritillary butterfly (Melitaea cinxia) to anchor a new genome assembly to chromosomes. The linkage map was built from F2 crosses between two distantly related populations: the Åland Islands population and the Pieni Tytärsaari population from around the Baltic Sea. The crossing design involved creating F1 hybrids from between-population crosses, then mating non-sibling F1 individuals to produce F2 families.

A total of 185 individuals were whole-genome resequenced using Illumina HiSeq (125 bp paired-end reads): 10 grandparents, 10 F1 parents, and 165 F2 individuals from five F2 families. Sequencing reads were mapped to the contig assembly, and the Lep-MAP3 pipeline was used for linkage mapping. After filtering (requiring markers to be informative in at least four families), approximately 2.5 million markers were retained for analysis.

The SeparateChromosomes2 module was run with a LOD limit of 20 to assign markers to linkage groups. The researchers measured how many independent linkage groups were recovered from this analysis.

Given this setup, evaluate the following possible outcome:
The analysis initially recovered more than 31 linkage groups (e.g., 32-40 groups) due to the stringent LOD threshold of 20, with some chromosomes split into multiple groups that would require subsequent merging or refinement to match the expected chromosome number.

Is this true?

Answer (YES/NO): NO